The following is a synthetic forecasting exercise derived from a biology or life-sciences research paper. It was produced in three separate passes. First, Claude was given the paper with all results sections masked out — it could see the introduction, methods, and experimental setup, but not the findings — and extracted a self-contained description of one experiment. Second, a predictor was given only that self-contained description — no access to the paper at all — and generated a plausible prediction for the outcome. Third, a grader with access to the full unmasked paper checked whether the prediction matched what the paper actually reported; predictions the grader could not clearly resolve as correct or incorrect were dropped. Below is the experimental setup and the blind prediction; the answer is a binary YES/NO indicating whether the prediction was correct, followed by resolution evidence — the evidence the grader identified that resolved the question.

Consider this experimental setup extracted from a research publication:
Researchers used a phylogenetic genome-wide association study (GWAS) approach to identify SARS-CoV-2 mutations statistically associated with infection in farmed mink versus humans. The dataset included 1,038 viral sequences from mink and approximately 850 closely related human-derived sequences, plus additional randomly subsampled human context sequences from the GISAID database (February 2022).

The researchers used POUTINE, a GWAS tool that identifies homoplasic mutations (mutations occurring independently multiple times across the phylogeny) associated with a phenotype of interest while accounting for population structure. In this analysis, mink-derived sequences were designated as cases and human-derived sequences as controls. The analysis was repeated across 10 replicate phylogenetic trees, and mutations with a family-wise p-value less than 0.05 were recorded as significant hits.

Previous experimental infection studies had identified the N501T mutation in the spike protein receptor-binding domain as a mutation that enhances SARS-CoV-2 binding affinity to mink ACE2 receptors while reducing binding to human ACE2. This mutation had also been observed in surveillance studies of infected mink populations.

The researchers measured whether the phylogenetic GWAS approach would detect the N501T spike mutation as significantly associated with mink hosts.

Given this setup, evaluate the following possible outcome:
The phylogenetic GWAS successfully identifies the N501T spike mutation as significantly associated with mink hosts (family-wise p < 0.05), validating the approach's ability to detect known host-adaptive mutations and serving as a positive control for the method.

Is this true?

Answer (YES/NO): YES